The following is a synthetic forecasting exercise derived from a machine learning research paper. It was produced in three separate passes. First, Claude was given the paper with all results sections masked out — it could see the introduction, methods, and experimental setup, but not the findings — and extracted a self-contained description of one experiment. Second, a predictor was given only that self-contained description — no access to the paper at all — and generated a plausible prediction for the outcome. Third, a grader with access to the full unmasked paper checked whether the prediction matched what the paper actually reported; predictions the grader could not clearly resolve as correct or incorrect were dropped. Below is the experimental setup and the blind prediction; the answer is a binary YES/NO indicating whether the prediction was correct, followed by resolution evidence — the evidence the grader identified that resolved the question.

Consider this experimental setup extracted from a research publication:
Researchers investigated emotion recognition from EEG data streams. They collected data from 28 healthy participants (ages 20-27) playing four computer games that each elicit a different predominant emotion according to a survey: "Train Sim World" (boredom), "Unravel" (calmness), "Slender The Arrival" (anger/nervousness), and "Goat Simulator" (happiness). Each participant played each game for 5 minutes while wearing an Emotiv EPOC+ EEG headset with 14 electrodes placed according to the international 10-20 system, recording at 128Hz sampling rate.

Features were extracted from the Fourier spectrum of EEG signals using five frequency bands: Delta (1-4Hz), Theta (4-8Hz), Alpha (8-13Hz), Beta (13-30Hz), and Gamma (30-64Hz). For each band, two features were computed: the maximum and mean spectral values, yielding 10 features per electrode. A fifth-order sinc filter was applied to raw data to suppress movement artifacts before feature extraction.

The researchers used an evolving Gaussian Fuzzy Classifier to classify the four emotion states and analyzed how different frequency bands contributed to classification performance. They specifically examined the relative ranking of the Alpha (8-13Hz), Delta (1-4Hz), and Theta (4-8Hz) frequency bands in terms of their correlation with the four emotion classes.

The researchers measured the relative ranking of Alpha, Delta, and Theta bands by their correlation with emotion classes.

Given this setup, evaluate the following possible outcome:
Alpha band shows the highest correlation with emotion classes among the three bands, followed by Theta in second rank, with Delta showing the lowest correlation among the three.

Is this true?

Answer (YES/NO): NO